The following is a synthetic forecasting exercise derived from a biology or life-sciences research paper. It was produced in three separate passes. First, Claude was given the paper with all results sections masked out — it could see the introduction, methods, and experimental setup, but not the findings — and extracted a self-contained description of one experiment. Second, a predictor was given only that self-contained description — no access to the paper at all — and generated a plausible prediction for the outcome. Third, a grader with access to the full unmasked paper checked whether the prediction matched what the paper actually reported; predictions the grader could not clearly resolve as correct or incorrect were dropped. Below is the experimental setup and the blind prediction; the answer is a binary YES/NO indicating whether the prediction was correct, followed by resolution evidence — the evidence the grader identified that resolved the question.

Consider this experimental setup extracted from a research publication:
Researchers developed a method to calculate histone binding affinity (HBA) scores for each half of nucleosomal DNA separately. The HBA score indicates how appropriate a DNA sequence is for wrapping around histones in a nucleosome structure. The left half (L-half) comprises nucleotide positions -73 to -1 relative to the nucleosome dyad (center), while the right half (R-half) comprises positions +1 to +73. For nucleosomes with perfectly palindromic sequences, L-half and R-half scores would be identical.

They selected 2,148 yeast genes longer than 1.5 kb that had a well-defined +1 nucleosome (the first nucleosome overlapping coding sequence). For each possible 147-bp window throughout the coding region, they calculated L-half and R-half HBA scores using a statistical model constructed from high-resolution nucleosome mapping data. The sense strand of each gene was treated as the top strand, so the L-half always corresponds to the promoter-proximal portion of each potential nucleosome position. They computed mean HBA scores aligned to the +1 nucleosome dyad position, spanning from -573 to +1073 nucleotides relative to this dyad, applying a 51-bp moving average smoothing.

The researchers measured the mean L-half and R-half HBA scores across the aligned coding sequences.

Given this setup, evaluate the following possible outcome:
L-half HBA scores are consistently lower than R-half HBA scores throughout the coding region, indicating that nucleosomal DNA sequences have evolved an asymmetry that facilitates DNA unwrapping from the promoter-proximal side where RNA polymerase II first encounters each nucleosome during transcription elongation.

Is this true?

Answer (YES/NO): NO